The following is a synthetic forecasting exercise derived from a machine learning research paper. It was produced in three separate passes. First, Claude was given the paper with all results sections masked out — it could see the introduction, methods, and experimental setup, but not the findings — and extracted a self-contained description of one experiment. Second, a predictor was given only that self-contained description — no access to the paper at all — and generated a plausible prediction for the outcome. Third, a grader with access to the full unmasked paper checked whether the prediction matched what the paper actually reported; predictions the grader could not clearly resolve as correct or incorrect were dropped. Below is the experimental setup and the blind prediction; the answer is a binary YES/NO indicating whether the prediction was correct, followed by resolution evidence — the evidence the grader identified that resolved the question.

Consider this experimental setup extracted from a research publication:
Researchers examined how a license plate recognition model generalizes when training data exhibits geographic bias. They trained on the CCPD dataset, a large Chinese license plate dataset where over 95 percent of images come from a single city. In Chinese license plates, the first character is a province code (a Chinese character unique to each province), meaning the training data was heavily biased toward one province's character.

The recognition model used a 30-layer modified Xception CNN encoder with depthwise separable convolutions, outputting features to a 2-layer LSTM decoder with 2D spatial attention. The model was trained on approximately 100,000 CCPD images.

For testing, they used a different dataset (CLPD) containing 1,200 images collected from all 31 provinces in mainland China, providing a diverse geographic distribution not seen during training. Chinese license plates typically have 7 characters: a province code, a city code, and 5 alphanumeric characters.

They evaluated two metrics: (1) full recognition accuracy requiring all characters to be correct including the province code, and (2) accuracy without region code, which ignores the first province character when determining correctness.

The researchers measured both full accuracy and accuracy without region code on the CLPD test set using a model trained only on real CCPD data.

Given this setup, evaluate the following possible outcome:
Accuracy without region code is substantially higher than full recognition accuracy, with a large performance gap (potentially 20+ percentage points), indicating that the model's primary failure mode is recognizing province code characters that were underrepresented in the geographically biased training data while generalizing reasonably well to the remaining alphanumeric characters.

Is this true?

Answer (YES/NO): NO